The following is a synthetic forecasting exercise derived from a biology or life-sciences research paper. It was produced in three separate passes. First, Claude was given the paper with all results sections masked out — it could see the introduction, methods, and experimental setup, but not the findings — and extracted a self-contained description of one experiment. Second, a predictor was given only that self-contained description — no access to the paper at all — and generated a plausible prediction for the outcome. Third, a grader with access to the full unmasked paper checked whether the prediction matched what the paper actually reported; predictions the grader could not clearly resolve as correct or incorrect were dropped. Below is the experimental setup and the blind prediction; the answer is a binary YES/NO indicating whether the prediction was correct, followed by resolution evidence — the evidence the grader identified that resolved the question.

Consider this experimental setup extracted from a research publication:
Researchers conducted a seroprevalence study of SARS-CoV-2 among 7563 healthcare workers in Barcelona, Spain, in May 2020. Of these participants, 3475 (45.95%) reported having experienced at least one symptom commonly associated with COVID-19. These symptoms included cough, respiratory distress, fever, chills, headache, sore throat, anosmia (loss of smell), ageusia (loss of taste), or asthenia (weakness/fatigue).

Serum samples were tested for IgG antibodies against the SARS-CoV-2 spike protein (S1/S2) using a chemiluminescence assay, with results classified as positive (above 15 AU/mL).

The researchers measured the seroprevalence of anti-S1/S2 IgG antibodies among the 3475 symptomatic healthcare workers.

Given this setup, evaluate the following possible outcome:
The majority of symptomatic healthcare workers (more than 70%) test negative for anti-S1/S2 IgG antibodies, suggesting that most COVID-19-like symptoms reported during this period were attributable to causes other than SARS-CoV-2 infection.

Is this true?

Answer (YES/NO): YES